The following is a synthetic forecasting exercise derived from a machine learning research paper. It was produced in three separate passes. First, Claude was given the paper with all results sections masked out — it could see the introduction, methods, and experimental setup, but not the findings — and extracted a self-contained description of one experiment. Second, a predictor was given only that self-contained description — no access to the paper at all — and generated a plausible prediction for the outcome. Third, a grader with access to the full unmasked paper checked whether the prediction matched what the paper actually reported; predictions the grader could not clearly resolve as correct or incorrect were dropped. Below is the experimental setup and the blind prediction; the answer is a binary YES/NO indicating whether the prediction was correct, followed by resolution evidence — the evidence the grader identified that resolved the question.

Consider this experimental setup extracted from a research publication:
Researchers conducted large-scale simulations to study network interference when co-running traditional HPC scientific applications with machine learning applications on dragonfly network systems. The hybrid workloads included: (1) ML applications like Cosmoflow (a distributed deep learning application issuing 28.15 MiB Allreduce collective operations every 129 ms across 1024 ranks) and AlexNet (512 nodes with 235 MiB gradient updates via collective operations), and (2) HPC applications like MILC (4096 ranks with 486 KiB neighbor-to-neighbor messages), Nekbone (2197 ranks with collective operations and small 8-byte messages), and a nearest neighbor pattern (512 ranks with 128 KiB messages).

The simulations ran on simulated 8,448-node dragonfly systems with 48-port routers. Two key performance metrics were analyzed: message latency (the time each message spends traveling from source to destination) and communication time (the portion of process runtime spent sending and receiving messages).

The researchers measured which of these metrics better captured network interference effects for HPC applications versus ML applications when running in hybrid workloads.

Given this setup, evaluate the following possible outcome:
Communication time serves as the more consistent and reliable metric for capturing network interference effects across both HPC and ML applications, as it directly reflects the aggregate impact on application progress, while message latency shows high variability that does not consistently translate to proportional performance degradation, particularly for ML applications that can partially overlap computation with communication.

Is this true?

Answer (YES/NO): NO